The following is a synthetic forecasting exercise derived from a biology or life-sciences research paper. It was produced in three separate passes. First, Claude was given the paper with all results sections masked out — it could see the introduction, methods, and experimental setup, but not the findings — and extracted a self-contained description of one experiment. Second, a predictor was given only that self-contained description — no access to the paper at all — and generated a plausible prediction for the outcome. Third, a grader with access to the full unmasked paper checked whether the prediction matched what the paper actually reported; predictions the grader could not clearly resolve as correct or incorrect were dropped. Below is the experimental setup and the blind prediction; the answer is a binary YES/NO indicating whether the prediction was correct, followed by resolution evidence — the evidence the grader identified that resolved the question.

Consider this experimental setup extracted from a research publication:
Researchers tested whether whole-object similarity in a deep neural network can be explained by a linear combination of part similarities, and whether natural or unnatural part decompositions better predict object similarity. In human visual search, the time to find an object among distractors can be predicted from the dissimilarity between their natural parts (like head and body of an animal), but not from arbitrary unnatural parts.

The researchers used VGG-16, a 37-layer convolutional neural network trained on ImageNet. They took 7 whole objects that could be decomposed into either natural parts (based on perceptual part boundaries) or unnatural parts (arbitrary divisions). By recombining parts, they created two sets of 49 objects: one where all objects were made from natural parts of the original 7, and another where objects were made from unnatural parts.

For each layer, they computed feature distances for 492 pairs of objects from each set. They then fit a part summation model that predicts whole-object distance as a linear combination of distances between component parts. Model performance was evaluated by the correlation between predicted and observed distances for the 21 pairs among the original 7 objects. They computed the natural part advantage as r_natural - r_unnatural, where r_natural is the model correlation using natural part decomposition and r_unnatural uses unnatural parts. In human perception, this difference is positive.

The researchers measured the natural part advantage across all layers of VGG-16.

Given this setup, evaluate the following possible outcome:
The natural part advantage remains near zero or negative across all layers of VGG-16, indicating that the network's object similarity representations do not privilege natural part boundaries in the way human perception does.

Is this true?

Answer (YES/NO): NO